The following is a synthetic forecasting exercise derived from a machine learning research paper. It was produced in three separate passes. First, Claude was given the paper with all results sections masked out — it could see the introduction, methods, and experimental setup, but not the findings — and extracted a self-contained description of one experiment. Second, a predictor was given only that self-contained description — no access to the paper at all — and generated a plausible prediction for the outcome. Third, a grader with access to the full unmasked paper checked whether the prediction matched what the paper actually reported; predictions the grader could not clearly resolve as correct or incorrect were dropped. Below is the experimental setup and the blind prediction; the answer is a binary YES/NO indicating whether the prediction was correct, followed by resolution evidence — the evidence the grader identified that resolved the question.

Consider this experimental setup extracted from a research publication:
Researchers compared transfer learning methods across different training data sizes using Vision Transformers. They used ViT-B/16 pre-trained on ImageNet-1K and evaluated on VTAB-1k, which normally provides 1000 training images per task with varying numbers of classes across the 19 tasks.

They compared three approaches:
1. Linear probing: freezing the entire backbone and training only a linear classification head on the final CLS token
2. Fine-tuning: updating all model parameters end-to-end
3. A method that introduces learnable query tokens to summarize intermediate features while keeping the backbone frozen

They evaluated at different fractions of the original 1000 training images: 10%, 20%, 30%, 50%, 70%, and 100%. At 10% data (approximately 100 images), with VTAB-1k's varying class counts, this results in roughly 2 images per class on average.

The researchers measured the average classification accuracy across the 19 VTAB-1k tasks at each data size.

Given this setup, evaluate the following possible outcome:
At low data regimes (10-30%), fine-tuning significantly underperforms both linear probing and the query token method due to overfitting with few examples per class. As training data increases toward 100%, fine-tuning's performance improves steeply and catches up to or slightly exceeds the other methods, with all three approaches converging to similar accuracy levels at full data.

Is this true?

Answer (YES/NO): NO